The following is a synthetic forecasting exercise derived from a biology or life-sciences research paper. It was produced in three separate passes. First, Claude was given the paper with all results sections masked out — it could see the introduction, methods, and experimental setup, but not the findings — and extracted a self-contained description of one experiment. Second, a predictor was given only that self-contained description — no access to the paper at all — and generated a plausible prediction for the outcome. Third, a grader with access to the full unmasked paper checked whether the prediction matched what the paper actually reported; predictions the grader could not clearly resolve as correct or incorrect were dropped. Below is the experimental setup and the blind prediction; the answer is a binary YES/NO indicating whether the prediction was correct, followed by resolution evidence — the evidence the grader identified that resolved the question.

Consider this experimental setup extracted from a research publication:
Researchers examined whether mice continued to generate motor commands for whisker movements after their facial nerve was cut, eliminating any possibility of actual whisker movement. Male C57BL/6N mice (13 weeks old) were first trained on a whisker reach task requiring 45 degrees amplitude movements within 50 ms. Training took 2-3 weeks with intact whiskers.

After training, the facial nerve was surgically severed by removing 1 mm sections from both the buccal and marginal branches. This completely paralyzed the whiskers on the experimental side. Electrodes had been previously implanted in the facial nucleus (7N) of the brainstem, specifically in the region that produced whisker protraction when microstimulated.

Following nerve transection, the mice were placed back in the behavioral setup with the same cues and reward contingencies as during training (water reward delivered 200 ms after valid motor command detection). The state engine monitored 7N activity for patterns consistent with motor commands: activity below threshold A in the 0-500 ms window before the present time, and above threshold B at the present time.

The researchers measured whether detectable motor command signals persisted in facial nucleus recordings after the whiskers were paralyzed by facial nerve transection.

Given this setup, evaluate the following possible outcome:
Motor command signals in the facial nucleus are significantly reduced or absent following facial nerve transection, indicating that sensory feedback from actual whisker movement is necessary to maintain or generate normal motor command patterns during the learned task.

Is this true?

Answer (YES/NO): NO